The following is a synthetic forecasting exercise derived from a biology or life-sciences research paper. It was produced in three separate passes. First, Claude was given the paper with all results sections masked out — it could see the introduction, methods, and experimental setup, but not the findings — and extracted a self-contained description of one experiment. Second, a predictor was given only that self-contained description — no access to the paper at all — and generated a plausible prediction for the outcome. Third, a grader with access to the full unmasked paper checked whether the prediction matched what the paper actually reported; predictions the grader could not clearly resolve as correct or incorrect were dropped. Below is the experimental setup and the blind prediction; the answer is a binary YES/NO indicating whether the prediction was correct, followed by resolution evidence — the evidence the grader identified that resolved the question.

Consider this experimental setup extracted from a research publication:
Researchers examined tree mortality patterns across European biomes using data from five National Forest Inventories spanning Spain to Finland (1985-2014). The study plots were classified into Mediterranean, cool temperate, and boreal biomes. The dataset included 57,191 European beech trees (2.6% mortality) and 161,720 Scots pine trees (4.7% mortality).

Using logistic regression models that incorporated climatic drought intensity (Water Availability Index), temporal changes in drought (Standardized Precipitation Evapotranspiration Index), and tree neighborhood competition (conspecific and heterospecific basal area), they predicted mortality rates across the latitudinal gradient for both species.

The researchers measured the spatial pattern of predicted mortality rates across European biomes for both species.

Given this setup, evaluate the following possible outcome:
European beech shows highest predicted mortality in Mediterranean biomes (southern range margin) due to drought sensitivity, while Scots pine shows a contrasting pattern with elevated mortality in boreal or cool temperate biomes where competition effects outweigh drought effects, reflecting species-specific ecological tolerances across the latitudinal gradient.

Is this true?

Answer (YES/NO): NO